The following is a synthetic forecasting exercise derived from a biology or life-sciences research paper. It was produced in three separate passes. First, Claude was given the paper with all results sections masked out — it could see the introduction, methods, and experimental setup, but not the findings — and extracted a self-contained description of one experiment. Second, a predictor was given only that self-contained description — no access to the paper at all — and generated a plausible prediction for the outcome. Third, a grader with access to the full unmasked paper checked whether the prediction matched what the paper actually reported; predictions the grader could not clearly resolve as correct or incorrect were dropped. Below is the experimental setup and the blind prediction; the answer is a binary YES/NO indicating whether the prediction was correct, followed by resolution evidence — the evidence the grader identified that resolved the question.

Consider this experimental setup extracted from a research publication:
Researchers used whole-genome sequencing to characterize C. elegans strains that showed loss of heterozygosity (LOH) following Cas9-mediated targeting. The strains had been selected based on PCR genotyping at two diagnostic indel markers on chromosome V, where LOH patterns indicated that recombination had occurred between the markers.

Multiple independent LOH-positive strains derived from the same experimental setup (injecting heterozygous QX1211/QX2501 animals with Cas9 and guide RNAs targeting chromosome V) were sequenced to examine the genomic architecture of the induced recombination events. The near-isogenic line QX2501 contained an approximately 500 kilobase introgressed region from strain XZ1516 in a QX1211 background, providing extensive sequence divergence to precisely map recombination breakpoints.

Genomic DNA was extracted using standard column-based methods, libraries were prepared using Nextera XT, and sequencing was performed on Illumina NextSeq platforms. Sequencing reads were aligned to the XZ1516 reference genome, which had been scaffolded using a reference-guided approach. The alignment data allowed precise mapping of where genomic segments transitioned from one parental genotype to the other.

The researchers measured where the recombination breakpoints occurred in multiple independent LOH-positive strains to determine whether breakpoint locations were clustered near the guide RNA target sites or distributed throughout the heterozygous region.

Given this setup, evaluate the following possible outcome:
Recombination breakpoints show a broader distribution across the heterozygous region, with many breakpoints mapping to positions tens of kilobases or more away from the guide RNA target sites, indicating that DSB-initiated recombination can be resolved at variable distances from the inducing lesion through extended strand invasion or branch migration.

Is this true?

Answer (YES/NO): NO